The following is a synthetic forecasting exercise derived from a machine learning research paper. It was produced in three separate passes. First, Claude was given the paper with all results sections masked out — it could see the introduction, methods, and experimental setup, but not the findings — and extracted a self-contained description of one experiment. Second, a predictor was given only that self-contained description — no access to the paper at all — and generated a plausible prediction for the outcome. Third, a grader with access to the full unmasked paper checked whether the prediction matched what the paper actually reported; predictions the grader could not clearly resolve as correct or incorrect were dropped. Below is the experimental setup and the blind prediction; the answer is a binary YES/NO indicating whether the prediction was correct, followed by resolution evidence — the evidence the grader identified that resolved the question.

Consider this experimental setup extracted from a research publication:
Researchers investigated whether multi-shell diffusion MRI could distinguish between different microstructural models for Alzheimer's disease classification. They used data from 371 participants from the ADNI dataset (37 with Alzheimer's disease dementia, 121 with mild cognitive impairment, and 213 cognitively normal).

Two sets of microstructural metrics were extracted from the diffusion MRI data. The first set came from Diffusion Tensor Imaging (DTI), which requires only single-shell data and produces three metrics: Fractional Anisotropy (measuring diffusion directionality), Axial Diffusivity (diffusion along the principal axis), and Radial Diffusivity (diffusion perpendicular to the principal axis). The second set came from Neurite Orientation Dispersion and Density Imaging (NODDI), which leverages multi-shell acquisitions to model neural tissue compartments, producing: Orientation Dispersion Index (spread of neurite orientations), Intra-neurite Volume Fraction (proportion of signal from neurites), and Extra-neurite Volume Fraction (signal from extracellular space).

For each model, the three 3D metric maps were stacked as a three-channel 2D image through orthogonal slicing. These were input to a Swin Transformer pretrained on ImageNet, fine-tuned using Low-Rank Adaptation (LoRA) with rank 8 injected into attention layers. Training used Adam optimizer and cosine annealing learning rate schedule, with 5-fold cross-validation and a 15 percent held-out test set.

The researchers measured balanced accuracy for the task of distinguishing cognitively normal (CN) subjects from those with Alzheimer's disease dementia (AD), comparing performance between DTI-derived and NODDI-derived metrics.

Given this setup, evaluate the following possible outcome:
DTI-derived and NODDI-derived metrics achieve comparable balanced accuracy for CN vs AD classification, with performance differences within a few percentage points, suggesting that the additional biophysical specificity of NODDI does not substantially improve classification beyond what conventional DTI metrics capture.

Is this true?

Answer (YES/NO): NO